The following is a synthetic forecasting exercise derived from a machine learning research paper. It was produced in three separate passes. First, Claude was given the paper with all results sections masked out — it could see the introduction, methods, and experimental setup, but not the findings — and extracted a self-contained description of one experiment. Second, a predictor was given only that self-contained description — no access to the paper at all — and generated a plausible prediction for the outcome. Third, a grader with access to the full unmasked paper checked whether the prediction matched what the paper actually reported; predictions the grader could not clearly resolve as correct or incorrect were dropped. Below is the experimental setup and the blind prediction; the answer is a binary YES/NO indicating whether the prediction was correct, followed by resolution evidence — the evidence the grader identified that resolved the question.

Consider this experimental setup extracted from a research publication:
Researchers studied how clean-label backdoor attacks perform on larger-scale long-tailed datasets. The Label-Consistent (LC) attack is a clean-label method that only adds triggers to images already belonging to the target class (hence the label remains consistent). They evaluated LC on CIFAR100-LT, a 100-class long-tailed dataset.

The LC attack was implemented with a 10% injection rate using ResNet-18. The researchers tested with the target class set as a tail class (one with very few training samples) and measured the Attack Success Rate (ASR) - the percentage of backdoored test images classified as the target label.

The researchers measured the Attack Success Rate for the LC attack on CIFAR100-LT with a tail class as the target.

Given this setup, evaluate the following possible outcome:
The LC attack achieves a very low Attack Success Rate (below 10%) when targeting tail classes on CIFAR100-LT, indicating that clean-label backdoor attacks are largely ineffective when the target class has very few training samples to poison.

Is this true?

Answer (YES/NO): YES